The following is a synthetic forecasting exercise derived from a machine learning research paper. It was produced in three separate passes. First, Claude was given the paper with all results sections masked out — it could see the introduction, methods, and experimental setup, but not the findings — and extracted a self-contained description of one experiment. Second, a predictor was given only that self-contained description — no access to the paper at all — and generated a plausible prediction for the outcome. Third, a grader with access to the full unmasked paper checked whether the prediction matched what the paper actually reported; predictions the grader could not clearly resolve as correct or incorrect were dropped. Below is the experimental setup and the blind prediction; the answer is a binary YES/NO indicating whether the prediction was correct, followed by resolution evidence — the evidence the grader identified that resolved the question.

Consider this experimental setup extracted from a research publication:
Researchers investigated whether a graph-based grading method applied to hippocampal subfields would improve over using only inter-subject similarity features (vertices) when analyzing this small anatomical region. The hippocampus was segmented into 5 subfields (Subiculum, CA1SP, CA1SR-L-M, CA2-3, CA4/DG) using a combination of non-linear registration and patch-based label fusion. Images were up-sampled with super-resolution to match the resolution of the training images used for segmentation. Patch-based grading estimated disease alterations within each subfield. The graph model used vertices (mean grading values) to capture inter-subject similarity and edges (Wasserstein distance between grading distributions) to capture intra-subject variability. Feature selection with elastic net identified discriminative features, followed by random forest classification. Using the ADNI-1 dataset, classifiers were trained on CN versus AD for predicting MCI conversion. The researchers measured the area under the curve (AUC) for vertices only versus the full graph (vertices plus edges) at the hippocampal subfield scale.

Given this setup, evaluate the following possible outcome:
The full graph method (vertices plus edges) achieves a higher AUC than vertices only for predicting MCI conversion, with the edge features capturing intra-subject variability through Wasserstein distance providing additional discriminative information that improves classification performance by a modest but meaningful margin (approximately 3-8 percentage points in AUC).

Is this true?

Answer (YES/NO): NO